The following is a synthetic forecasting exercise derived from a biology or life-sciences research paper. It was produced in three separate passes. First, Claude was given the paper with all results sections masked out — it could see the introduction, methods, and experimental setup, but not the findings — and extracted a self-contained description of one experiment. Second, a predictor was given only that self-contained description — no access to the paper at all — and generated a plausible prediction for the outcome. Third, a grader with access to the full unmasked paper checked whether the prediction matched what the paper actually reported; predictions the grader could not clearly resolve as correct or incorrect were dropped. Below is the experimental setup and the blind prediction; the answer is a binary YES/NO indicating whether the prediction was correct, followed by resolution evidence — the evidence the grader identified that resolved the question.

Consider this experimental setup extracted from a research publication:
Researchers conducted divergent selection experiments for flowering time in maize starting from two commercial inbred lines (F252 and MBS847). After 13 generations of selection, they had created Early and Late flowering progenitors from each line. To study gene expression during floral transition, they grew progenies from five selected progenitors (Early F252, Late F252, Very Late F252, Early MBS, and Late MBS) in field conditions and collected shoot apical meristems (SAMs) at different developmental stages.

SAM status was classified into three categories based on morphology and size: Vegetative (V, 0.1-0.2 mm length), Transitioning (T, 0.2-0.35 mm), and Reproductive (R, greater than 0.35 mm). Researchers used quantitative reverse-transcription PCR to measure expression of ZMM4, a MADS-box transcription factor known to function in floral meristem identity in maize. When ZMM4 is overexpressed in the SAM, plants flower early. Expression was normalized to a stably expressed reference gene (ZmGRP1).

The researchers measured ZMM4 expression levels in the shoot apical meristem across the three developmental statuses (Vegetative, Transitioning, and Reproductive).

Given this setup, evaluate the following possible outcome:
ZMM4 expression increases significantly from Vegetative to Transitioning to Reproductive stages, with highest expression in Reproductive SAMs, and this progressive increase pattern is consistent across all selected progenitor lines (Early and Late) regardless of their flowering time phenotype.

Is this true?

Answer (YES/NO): NO